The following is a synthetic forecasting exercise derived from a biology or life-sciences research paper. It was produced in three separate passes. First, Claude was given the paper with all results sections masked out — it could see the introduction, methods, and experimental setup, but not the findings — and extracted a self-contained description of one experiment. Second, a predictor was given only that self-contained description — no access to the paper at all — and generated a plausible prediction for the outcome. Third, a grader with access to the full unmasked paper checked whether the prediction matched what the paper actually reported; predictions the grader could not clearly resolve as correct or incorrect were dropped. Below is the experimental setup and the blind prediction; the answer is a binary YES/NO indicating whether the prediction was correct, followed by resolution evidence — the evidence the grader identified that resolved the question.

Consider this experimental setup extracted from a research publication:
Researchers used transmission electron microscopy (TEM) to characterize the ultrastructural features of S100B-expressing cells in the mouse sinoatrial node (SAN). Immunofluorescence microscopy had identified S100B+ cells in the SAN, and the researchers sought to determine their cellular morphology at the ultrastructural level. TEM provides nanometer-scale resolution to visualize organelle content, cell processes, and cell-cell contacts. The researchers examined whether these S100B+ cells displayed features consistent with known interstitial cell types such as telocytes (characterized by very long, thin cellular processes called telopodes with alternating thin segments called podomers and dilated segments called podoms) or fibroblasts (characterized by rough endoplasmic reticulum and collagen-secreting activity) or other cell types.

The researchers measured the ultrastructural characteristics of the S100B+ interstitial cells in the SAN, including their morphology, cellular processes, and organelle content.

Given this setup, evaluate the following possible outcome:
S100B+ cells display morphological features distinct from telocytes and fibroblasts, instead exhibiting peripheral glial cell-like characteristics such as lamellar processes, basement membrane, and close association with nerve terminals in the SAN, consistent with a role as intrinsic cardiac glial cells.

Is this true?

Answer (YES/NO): NO